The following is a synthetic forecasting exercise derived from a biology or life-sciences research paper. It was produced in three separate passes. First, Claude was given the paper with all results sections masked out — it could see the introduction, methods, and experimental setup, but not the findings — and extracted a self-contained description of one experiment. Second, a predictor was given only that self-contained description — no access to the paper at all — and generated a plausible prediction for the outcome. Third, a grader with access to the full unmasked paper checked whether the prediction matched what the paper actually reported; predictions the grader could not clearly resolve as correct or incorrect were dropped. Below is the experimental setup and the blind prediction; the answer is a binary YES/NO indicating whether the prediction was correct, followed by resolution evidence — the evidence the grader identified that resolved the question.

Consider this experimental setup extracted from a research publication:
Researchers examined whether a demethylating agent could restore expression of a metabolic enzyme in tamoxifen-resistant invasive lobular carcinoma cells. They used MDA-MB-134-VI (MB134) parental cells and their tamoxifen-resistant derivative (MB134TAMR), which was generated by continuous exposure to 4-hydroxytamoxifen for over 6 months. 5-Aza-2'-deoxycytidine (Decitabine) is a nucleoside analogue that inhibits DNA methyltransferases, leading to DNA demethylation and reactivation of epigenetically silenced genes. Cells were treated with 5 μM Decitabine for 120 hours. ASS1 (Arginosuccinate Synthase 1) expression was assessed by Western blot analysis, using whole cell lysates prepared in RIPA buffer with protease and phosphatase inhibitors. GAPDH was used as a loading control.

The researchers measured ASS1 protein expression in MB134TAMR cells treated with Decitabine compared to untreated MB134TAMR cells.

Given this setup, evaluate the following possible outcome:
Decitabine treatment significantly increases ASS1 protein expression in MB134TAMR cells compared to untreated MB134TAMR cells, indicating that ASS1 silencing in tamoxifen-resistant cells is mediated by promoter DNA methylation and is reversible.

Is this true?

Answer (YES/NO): YES